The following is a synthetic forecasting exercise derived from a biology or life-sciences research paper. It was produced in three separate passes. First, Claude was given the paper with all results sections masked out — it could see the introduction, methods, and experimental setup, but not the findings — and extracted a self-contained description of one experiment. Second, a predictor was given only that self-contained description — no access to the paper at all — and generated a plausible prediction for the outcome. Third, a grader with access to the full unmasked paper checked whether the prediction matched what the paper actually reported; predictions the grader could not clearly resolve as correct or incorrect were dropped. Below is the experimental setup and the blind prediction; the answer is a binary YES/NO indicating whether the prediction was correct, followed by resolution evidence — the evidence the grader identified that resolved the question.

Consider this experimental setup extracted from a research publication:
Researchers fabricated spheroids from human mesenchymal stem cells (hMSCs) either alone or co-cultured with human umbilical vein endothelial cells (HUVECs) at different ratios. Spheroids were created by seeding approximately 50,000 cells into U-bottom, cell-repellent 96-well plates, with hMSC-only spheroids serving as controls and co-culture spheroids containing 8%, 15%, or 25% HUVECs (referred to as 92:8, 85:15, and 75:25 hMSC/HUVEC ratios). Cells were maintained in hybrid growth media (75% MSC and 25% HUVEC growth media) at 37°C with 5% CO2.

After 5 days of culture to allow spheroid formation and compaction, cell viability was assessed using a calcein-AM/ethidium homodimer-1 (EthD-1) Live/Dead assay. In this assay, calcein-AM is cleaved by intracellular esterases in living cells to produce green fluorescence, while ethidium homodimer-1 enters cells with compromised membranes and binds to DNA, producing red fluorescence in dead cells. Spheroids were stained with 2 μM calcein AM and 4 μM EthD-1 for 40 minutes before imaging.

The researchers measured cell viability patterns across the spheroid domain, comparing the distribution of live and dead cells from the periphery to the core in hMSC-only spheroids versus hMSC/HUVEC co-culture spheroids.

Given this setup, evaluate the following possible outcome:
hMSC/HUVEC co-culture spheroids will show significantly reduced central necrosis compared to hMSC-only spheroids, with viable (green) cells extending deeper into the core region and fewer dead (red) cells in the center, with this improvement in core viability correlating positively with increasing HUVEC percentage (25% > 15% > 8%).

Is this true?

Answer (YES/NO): NO